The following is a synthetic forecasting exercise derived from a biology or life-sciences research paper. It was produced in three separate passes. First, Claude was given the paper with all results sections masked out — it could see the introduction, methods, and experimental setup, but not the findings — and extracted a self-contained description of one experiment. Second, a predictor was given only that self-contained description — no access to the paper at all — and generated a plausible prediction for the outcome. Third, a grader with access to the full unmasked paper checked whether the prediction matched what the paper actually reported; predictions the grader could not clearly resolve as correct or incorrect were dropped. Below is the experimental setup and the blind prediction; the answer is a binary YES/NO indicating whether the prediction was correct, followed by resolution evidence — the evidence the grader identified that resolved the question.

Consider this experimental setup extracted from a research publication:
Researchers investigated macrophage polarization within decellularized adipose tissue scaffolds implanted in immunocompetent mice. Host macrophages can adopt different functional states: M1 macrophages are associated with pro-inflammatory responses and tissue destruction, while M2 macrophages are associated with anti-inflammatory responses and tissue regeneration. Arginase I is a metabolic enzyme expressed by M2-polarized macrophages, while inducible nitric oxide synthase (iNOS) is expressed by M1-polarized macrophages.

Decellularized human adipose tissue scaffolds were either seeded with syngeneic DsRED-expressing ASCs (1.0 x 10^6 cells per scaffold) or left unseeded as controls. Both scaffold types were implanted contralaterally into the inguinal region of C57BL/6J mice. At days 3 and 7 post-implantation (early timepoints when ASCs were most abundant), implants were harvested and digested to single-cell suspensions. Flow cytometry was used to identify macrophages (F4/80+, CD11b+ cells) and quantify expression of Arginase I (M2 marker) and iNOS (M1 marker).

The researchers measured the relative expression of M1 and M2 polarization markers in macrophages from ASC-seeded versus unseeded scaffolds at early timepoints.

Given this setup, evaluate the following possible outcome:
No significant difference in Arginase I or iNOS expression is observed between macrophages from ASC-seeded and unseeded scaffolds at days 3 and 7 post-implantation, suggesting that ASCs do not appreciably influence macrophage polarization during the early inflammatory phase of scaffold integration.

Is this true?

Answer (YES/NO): NO